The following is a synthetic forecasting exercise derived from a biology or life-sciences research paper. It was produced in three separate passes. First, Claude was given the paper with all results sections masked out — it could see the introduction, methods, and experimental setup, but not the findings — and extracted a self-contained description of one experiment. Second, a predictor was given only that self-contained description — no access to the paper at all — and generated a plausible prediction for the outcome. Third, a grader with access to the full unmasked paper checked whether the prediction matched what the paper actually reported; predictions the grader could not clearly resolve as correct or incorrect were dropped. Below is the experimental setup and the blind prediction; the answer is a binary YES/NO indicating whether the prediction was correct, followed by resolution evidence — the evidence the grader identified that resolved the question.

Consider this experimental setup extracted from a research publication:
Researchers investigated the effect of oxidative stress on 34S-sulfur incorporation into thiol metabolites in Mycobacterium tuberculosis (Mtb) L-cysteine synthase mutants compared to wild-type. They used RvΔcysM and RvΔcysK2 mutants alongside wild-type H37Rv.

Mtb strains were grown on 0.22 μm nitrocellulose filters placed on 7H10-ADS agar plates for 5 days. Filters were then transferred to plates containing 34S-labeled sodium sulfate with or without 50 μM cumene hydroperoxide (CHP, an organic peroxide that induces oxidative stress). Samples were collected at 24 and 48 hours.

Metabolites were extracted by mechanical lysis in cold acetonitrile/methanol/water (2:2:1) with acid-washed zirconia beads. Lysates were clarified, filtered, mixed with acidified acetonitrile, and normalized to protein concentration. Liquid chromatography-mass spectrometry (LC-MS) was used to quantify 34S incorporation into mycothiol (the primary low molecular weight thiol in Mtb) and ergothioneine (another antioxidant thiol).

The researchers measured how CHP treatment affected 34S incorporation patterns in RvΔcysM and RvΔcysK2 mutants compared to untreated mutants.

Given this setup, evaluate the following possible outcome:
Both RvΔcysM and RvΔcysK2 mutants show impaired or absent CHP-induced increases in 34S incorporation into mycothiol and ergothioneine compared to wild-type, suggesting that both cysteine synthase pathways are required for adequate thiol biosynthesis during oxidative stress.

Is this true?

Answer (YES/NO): NO